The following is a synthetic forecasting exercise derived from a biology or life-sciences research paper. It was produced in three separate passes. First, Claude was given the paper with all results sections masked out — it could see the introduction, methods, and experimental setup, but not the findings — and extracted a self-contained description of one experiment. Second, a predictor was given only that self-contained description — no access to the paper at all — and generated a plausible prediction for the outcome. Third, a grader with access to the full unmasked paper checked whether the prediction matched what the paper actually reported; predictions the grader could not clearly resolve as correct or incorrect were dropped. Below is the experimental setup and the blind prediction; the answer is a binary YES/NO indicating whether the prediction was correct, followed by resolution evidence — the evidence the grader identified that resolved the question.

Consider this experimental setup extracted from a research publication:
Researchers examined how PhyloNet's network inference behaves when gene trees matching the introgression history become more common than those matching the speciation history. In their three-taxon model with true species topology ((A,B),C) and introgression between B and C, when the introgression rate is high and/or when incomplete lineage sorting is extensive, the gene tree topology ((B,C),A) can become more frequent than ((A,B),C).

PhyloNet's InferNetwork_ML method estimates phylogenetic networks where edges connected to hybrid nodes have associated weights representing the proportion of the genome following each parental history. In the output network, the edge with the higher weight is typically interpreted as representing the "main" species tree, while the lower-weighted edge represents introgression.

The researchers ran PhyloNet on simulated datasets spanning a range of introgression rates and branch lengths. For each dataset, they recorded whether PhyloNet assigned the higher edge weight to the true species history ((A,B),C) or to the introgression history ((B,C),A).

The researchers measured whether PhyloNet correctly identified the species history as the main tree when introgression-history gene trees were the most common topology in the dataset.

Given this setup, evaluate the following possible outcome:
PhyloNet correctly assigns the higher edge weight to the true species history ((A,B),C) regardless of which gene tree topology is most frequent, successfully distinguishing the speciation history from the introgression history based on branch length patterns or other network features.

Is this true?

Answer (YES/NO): NO